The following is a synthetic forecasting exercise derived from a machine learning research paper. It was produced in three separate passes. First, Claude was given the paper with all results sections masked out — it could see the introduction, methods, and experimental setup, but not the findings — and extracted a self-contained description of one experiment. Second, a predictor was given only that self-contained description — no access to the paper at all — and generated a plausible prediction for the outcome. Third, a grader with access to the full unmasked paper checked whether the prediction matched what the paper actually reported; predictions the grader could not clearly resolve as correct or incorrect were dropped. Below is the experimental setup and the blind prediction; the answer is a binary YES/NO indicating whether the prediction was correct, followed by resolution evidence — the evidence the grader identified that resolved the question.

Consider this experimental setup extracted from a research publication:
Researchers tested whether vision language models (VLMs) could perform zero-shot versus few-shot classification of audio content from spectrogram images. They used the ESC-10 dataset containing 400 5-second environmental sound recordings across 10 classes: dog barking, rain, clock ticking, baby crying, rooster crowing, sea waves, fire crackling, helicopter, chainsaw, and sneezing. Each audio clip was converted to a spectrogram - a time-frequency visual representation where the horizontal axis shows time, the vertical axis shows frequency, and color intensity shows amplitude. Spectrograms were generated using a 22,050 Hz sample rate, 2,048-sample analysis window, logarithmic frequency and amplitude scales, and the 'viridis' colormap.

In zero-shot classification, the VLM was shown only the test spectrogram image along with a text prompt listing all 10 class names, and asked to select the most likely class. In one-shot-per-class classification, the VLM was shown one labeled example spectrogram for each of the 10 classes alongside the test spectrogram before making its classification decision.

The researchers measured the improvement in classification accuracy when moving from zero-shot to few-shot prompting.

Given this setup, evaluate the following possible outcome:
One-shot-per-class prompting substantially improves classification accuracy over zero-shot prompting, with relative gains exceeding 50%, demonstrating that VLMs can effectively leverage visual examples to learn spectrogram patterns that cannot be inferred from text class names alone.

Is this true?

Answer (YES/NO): YES